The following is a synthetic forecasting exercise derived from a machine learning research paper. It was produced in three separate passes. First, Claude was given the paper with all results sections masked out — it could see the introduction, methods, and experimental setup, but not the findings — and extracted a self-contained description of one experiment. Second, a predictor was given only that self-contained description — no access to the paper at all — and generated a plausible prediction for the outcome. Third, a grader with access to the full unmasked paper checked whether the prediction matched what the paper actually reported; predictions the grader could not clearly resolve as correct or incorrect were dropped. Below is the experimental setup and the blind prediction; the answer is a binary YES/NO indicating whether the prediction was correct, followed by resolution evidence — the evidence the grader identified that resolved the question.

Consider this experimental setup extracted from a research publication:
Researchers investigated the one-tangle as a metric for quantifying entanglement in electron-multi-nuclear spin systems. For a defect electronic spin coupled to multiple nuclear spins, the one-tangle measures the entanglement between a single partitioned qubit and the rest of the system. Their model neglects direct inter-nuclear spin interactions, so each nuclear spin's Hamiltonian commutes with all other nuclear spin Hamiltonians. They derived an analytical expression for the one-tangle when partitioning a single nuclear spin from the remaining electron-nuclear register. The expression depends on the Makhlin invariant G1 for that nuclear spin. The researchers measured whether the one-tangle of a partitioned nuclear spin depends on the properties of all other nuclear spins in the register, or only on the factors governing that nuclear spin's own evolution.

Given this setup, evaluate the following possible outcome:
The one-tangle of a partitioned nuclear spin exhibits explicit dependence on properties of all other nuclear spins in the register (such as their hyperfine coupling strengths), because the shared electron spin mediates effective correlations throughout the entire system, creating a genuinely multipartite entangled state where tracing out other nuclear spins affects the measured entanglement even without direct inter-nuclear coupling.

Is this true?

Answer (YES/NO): NO